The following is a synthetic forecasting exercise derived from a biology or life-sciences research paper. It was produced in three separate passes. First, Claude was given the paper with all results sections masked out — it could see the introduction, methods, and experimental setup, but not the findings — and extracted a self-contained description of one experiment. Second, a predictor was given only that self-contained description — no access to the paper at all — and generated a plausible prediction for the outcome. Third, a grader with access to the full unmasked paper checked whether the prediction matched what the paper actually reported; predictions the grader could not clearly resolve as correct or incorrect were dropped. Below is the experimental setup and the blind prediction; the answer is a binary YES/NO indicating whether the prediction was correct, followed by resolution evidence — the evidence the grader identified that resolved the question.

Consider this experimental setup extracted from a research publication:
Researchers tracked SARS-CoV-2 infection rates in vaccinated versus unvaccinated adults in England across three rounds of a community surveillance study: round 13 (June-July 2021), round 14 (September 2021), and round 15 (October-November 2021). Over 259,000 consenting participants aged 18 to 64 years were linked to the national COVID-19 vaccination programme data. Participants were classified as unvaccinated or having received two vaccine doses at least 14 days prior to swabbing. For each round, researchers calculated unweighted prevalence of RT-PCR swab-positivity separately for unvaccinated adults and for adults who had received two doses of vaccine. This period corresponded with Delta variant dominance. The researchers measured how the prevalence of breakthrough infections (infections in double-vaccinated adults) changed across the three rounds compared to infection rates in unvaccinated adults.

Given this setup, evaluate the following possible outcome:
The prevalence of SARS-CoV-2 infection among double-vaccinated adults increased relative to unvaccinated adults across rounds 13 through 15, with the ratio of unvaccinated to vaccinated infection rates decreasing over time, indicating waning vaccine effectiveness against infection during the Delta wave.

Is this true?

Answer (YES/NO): YES